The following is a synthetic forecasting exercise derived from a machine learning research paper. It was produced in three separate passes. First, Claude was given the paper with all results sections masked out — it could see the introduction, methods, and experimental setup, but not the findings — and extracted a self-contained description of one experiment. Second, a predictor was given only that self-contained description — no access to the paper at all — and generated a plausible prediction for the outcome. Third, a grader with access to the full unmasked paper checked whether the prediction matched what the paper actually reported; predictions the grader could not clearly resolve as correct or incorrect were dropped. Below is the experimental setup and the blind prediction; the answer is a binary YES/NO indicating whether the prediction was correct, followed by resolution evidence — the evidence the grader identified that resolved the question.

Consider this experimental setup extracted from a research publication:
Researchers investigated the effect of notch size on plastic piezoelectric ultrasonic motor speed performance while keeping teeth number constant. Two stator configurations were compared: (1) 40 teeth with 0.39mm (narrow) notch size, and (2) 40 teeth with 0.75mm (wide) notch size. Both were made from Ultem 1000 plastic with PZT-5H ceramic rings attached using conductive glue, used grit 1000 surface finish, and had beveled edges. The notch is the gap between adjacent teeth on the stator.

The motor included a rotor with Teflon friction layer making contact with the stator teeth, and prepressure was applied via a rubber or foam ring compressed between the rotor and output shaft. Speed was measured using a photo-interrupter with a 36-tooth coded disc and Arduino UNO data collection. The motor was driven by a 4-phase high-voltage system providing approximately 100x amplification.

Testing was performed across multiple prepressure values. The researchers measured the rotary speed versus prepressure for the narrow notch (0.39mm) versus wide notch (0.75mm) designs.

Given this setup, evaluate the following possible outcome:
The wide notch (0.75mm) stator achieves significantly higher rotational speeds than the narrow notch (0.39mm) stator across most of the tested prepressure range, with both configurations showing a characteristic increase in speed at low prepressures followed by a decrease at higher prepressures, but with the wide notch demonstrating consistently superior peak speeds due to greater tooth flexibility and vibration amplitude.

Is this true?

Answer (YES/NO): NO